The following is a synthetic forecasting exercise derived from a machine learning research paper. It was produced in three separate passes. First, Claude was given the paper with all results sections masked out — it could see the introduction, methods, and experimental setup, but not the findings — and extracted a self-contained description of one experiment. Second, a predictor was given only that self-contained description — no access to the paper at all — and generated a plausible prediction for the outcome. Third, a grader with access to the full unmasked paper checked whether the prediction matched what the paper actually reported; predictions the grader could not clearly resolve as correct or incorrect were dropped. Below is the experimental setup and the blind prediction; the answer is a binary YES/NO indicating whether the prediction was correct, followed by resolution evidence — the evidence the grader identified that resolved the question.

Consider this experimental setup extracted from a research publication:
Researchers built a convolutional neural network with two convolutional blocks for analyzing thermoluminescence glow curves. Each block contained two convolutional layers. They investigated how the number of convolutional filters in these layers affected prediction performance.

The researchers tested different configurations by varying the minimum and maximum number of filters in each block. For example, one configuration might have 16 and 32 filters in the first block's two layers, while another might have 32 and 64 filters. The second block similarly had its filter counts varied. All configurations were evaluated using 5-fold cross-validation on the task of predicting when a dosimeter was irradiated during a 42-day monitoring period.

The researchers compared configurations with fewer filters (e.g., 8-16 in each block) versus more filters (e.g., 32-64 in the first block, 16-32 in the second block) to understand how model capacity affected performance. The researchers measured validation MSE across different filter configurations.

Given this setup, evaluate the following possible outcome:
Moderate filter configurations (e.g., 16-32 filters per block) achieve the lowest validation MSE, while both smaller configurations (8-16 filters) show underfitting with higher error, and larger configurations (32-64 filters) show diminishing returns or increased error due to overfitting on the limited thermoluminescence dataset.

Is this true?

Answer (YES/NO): NO